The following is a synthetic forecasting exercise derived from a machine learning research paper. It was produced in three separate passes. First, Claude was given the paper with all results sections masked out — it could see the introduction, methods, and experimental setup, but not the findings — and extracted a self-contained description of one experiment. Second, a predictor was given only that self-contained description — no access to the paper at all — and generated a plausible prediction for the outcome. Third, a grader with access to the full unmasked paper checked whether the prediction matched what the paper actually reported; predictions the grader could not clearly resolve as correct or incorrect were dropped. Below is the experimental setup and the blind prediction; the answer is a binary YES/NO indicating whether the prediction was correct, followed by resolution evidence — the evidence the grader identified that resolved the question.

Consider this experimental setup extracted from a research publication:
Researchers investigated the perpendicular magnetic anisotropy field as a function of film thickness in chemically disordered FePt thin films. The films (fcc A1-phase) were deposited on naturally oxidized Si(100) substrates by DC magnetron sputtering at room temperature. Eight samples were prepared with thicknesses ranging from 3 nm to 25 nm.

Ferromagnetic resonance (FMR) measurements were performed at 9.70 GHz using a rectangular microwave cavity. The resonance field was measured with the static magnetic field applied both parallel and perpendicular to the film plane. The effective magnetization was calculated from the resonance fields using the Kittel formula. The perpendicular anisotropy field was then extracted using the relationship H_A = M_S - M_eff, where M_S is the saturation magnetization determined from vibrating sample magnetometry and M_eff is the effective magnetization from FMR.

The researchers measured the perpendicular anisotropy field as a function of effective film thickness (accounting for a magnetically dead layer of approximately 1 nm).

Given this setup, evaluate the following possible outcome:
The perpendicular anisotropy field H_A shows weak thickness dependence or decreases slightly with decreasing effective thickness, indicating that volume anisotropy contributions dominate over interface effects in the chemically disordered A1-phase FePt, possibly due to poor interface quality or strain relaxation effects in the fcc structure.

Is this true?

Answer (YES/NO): NO